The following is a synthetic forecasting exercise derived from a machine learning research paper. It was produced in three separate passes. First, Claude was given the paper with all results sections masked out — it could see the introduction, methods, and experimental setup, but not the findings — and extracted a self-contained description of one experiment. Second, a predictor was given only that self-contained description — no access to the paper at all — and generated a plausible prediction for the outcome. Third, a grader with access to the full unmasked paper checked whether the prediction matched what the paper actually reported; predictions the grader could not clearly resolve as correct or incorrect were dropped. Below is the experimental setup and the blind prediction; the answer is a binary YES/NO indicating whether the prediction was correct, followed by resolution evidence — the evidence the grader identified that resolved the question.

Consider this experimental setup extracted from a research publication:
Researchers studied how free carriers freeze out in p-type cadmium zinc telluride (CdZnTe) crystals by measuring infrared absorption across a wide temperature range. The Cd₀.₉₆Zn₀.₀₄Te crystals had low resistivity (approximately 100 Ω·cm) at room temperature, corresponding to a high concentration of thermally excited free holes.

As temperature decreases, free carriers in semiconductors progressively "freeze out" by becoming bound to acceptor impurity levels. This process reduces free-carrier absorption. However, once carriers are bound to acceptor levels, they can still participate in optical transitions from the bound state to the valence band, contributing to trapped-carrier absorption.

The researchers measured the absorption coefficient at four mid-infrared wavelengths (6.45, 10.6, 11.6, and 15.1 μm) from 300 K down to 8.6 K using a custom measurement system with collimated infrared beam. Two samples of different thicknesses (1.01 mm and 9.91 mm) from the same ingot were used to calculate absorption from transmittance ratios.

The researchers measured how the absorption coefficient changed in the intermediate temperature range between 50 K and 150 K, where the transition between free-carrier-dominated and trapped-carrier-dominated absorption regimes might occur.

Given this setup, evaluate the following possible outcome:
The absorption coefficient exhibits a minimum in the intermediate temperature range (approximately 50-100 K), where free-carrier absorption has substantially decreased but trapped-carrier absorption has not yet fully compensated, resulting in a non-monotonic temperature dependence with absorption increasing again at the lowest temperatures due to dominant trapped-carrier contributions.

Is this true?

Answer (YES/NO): NO